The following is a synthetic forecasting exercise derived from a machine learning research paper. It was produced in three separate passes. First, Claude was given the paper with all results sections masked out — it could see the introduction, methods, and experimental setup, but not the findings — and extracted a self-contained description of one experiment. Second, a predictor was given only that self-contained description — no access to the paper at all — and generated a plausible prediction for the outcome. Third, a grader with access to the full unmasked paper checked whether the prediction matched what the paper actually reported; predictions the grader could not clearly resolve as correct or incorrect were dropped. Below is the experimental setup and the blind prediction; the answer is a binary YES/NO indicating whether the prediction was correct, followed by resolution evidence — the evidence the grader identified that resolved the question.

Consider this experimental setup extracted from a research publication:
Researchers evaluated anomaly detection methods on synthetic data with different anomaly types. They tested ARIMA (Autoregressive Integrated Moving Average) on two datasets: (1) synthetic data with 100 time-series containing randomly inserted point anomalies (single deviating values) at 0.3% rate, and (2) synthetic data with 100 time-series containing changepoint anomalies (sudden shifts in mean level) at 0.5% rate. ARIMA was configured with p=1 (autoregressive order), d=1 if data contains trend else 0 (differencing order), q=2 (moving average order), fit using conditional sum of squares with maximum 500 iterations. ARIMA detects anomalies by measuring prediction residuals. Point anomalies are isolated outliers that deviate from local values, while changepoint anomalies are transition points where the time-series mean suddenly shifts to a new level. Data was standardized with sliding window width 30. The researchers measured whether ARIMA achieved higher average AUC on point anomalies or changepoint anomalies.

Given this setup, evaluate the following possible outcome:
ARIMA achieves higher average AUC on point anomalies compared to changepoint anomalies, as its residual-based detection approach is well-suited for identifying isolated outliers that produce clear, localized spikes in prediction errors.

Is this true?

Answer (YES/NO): YES